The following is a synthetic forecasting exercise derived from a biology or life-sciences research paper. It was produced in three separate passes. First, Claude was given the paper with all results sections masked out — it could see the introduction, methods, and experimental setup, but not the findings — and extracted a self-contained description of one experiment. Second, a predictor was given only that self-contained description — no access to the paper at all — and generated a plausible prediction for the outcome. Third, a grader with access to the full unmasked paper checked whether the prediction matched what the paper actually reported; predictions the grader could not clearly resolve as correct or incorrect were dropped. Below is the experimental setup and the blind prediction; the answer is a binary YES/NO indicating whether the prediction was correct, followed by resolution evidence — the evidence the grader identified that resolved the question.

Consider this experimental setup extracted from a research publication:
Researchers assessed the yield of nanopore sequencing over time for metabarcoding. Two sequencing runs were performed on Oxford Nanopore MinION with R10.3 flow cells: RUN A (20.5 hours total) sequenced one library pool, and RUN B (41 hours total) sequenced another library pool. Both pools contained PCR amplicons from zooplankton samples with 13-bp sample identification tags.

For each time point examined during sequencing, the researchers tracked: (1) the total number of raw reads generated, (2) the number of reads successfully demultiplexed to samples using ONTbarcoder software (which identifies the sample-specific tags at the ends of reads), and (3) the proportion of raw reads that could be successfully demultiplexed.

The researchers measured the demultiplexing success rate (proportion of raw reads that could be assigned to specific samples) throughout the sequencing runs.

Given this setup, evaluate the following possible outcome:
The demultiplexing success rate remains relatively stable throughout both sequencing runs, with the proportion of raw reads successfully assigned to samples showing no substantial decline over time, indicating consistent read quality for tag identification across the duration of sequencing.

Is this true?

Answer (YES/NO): YES